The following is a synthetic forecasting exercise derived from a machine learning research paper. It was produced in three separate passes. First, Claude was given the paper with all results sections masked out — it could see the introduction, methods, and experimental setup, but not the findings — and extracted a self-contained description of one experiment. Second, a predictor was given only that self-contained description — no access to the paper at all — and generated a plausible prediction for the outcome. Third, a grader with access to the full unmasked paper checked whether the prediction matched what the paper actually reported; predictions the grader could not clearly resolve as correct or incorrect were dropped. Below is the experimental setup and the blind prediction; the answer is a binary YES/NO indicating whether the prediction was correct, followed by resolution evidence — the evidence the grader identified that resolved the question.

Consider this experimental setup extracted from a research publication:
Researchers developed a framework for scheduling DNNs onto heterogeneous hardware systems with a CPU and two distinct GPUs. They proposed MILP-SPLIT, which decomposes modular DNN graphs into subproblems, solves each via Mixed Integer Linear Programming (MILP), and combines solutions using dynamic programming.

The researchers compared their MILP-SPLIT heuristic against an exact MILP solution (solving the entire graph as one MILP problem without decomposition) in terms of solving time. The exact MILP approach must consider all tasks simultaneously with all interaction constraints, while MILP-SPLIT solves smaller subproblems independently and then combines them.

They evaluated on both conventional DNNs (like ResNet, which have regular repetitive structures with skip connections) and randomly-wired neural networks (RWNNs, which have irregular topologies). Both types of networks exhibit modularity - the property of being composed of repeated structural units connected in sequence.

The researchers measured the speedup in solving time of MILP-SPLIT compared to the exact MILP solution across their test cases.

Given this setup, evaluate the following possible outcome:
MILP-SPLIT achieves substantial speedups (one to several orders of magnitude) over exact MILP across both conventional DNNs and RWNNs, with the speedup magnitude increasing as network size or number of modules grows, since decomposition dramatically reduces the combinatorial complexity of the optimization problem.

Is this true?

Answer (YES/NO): NO